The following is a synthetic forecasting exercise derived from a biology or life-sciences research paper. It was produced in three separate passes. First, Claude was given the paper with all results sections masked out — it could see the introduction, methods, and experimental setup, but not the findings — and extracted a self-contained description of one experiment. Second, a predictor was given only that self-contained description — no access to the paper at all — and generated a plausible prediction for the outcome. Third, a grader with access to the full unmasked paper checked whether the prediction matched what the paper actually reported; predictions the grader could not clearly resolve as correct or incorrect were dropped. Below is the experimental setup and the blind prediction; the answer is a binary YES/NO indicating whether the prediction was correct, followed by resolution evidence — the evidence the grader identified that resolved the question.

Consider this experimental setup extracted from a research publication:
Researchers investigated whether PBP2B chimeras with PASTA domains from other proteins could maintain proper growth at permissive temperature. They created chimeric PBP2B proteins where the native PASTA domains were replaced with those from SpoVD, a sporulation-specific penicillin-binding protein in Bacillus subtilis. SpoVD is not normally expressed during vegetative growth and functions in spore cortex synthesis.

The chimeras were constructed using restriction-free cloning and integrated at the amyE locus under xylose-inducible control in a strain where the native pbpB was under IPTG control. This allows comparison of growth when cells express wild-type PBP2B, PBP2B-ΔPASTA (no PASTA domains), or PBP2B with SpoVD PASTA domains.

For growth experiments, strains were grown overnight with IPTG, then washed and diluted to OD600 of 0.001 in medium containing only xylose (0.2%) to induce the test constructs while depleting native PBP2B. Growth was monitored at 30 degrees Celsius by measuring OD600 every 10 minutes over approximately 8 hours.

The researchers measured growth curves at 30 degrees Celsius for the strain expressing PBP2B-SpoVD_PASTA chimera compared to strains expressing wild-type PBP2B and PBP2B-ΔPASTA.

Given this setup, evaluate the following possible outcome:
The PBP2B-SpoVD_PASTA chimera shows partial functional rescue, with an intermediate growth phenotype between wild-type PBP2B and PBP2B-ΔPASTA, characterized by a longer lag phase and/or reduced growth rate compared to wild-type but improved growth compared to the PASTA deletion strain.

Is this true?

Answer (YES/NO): NO